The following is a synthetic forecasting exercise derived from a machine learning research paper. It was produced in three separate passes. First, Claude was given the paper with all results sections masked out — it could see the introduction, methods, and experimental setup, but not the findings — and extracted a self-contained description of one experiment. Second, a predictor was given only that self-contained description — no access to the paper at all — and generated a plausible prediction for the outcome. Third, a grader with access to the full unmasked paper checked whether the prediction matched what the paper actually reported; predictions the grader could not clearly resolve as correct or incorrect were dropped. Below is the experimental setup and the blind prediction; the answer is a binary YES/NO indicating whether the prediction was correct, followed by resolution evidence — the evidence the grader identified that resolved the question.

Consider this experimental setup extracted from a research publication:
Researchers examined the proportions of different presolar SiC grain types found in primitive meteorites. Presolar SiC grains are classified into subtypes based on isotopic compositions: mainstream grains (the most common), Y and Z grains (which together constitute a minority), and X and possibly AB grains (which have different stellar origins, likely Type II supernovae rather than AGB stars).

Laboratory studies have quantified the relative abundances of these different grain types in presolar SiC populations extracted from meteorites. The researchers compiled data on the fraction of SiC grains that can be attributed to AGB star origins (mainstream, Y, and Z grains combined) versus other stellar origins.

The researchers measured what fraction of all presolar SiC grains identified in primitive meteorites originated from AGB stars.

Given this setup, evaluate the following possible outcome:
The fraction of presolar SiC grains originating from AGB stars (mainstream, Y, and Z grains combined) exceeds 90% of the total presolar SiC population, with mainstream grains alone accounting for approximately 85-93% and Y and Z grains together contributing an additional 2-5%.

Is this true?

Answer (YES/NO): NO